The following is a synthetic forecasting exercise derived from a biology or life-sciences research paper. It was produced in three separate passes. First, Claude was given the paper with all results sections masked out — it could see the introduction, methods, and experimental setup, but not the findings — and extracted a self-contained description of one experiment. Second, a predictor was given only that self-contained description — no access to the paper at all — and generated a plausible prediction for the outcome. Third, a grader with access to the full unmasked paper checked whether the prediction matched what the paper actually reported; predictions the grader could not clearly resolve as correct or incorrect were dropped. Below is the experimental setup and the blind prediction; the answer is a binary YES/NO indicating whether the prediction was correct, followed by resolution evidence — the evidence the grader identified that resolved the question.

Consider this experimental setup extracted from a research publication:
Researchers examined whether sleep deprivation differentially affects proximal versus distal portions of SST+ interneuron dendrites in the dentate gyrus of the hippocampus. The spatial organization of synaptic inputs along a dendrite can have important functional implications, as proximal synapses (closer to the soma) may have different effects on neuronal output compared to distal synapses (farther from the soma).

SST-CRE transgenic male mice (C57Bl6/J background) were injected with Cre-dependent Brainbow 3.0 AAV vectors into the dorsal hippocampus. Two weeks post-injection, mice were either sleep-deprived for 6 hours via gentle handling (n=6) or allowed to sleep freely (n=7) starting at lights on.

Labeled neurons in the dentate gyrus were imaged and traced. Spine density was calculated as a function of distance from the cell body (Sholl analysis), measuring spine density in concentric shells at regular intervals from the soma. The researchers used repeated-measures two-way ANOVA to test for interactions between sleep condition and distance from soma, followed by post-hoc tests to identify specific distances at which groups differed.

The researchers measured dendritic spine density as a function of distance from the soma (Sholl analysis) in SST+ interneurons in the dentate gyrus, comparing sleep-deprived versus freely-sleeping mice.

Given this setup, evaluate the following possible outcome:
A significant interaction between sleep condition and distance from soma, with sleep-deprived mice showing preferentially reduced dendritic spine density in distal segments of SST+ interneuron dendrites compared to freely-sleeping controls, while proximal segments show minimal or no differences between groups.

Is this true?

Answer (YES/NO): NO